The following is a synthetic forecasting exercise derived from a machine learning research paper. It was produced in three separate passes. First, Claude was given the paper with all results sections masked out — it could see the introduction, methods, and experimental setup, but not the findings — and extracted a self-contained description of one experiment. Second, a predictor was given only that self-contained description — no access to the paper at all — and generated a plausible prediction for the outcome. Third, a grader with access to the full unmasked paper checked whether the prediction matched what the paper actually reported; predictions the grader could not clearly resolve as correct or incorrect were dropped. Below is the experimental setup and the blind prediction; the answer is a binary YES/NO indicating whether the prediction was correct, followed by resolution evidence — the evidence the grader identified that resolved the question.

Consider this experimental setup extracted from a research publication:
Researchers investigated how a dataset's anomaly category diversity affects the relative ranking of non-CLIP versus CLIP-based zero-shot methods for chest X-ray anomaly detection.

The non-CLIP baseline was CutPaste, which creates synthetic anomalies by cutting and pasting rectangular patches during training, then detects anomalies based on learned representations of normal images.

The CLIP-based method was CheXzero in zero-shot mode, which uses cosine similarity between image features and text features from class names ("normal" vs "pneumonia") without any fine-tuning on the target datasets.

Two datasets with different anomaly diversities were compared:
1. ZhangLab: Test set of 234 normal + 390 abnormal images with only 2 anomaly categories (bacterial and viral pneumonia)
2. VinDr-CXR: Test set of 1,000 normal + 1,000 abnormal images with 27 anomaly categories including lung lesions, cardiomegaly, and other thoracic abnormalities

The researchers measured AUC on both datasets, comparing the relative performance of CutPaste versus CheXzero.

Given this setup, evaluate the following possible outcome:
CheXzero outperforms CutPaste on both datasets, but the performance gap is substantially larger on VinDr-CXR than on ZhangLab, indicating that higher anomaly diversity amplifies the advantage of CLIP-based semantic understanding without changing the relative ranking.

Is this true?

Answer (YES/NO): NO